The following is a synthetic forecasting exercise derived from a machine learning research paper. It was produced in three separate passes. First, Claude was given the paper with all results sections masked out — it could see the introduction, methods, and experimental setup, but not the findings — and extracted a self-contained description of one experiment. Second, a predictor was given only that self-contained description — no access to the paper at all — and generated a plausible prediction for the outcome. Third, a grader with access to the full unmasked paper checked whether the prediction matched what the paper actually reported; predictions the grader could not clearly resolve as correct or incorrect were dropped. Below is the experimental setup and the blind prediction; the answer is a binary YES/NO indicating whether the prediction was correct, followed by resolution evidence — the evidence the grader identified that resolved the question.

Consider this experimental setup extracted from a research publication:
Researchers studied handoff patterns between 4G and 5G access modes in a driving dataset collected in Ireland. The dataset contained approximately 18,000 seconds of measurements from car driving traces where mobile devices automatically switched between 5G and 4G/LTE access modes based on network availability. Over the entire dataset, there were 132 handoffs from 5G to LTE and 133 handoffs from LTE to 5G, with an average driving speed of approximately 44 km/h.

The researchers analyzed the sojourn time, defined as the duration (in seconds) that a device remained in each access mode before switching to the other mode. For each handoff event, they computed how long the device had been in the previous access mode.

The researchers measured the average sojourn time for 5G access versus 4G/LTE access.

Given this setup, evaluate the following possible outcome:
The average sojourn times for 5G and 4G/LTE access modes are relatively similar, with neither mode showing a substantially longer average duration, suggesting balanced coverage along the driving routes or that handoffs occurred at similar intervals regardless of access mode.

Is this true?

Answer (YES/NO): NO